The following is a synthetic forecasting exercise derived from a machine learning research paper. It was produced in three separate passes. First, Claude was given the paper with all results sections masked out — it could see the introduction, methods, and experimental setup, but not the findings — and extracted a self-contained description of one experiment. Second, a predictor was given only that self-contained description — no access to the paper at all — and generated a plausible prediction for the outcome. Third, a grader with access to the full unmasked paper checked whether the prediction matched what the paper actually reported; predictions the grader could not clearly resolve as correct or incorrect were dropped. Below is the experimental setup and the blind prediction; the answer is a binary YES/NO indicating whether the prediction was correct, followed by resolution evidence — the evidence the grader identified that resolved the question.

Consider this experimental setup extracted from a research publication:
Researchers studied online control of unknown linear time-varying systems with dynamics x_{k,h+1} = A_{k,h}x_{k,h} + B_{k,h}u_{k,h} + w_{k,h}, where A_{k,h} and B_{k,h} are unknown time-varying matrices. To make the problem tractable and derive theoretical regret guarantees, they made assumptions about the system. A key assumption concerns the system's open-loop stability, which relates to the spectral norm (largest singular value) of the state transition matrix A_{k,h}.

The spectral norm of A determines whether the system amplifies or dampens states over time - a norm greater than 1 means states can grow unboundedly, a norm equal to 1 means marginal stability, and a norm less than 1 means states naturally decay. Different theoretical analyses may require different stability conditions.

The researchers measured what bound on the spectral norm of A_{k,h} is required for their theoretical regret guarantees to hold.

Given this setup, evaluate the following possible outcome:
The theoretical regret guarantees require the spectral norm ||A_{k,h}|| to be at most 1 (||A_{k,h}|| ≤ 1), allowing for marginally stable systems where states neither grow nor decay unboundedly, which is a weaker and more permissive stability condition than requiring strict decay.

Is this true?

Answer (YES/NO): NO